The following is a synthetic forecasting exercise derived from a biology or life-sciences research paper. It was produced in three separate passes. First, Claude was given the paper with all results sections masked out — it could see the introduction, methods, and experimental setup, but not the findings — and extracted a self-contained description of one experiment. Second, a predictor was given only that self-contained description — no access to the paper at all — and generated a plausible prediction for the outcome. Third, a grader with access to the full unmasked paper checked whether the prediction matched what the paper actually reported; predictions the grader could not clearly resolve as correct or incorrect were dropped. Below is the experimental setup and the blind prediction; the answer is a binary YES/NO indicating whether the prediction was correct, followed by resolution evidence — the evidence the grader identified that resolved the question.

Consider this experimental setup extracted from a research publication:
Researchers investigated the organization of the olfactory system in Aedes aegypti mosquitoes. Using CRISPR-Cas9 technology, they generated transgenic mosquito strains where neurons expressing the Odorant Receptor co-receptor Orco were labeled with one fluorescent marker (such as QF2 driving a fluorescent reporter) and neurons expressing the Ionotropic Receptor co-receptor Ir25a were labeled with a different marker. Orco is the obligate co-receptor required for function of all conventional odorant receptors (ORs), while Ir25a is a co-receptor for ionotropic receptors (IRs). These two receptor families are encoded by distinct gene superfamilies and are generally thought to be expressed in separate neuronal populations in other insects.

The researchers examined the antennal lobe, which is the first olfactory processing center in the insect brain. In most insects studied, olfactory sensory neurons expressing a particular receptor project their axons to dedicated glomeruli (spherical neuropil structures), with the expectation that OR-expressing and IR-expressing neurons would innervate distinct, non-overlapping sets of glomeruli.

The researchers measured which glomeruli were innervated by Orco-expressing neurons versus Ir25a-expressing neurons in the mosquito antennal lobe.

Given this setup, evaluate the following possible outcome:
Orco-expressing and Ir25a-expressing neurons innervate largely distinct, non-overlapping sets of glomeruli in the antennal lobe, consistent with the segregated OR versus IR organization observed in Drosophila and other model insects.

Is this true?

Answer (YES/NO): NO